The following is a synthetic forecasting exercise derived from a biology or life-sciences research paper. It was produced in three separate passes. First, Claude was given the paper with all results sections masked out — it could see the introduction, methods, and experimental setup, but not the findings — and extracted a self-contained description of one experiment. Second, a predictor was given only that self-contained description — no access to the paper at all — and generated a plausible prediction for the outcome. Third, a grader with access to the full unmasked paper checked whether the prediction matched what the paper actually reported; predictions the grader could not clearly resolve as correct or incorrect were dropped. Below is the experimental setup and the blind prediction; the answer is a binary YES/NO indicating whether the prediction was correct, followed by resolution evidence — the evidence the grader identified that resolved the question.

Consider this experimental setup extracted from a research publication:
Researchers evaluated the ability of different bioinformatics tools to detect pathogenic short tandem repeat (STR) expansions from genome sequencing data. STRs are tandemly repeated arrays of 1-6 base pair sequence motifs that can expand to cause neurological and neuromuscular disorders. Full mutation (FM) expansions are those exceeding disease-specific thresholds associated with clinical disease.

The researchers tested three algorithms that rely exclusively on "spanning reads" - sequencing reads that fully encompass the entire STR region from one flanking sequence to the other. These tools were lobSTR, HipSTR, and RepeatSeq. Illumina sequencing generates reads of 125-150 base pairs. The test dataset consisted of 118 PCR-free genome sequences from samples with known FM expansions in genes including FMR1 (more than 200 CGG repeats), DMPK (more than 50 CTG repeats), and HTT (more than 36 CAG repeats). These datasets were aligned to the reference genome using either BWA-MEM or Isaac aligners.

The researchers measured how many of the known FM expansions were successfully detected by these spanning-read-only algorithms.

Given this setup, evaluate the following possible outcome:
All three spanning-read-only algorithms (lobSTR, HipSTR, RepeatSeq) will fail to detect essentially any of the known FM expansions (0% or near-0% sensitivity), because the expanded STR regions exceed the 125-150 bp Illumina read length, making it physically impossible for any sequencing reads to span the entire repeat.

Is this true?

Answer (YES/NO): YES